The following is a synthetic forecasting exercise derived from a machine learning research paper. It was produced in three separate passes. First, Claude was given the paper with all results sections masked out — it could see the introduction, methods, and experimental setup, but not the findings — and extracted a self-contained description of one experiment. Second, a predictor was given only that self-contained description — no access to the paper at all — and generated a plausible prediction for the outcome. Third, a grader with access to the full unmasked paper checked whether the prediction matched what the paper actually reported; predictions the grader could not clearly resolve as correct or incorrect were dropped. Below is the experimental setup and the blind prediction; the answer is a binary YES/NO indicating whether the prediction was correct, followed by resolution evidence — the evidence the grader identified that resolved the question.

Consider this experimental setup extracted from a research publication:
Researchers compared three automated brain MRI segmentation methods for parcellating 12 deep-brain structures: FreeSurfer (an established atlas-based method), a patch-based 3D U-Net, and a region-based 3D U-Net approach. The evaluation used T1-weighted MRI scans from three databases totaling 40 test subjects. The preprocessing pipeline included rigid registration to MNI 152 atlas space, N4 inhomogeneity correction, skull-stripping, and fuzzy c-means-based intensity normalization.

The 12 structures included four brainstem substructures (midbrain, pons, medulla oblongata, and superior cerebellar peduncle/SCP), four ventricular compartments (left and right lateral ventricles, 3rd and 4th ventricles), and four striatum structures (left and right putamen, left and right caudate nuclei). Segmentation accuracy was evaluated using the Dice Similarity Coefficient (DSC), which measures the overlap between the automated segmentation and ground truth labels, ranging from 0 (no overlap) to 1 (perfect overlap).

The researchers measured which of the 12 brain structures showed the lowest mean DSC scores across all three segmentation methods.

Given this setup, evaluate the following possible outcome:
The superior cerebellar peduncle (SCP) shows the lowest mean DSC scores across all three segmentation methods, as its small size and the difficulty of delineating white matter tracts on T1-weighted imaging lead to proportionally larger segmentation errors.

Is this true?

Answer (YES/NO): YES